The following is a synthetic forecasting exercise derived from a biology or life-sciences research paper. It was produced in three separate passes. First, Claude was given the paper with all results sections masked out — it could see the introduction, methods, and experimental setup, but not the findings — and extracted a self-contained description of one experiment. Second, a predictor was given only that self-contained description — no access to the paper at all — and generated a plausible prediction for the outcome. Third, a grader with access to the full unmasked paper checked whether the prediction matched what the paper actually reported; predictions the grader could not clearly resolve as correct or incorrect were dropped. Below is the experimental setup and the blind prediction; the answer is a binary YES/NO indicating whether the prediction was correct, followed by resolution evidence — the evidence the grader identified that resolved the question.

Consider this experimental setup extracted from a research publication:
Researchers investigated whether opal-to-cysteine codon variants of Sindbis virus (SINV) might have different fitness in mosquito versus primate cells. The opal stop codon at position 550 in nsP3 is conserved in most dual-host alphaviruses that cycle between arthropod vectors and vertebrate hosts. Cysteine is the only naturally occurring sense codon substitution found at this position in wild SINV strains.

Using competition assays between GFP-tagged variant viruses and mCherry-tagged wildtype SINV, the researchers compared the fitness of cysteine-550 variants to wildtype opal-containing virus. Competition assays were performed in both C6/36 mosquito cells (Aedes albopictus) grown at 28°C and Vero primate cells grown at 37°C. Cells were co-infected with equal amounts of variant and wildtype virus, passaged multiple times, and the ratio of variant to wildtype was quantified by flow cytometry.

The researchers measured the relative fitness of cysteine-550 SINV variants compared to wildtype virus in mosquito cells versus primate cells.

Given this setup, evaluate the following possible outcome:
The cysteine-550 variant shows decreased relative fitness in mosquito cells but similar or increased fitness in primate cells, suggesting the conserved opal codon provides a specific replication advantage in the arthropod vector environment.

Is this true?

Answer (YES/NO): NO